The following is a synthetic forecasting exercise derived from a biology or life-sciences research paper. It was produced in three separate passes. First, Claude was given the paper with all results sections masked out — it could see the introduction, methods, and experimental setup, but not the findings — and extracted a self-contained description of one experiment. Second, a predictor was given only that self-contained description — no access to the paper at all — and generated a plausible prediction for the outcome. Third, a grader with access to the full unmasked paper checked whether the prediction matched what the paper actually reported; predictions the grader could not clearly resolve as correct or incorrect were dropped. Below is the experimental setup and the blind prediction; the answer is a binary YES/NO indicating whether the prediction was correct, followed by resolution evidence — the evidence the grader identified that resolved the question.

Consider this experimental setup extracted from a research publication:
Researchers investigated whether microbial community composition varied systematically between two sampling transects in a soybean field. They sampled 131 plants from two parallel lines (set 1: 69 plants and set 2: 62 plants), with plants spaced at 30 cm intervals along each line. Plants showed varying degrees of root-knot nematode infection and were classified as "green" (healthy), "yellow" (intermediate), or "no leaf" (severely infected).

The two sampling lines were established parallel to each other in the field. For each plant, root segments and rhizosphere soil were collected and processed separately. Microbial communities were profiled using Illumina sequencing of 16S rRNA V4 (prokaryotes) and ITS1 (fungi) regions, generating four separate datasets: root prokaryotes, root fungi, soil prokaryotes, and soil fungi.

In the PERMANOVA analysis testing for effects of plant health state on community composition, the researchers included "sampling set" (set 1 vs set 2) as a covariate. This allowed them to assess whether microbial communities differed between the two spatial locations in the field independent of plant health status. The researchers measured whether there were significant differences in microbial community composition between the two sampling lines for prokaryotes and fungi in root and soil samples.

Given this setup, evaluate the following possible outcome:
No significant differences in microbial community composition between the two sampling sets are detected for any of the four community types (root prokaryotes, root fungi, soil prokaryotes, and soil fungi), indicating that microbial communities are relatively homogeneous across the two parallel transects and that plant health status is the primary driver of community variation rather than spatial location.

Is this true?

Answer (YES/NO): NO